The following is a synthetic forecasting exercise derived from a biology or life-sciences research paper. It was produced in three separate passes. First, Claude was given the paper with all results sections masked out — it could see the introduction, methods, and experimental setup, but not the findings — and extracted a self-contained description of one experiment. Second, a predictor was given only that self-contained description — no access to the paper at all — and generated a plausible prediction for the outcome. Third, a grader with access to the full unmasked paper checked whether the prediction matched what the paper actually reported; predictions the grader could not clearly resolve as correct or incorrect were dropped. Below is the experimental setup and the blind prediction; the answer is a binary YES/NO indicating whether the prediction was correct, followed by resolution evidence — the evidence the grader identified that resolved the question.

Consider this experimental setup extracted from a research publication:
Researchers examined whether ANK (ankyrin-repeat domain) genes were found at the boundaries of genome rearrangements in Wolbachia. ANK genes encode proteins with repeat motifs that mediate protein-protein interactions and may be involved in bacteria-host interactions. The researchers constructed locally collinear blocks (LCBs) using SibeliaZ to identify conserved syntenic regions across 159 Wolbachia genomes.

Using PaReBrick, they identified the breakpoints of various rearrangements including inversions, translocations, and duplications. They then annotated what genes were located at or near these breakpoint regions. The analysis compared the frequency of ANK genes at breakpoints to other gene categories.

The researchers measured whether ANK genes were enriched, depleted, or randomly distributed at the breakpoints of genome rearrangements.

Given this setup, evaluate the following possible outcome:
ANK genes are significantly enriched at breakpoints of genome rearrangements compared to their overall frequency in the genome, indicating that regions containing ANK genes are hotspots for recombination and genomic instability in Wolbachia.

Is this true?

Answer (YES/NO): YES